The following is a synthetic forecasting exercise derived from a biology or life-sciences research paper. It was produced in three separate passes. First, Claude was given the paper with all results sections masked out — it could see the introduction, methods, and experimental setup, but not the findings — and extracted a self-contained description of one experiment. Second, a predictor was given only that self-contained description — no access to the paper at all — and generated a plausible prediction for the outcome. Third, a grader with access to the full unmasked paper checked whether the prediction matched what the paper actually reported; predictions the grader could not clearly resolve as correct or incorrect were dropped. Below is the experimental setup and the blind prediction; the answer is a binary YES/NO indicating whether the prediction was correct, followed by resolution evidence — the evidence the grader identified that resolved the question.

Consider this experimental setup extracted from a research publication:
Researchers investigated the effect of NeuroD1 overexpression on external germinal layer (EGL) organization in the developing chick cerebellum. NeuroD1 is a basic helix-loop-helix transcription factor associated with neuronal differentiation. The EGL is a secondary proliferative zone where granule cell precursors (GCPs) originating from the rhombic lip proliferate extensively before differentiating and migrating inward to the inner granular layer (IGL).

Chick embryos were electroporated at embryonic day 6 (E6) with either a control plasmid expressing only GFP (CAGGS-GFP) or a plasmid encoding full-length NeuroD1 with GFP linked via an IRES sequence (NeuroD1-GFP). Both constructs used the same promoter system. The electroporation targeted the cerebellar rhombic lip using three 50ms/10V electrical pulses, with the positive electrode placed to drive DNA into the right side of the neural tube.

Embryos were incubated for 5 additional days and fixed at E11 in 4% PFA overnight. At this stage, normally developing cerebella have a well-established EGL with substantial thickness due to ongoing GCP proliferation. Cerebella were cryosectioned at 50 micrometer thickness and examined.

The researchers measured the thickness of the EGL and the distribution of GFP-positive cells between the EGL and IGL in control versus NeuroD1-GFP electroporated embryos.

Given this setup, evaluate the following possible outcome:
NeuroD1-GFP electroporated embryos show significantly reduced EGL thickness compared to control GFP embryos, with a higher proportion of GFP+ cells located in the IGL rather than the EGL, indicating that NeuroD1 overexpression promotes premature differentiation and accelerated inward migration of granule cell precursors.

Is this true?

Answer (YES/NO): YES